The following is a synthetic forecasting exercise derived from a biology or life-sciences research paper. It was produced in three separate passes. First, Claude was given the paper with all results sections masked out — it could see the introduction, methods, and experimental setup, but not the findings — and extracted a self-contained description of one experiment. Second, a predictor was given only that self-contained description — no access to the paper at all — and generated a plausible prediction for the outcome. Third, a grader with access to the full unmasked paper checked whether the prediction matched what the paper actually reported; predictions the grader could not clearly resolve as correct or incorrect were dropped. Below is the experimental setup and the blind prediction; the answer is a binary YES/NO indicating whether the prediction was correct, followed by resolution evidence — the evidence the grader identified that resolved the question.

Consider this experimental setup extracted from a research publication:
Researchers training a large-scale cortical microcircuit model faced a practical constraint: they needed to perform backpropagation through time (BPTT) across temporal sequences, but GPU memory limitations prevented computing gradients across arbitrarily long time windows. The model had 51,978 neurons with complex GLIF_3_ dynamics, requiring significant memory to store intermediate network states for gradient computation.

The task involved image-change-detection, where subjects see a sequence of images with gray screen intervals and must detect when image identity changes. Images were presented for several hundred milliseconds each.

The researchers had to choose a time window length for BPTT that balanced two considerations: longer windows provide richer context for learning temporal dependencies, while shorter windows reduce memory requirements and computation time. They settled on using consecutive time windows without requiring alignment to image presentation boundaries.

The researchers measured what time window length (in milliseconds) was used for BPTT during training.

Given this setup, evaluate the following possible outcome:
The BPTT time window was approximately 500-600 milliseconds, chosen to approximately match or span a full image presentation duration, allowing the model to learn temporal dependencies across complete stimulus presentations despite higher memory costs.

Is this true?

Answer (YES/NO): NO